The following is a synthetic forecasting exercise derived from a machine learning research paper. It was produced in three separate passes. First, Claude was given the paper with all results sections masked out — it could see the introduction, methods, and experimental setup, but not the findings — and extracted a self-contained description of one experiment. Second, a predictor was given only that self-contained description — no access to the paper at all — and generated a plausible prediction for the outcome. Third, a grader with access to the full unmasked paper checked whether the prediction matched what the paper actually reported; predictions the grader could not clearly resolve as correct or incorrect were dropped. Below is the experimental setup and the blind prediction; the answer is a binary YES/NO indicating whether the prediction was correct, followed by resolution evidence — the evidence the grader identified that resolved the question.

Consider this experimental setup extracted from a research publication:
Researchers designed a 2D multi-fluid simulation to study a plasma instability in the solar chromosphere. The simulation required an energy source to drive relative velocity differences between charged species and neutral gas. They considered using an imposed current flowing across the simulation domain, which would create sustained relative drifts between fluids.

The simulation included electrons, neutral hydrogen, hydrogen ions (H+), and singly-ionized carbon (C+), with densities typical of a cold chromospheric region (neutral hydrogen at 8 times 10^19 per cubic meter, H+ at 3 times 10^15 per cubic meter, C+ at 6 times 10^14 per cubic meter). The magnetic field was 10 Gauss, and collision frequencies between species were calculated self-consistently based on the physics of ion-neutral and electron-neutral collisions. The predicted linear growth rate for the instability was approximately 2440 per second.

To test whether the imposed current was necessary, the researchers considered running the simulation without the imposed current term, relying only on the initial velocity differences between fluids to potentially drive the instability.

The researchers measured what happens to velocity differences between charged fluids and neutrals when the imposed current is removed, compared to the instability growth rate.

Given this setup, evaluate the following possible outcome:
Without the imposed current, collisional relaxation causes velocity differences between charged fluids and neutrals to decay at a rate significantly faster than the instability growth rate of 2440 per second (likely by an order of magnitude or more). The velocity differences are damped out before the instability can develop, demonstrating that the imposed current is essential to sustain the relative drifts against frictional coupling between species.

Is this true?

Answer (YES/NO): YES